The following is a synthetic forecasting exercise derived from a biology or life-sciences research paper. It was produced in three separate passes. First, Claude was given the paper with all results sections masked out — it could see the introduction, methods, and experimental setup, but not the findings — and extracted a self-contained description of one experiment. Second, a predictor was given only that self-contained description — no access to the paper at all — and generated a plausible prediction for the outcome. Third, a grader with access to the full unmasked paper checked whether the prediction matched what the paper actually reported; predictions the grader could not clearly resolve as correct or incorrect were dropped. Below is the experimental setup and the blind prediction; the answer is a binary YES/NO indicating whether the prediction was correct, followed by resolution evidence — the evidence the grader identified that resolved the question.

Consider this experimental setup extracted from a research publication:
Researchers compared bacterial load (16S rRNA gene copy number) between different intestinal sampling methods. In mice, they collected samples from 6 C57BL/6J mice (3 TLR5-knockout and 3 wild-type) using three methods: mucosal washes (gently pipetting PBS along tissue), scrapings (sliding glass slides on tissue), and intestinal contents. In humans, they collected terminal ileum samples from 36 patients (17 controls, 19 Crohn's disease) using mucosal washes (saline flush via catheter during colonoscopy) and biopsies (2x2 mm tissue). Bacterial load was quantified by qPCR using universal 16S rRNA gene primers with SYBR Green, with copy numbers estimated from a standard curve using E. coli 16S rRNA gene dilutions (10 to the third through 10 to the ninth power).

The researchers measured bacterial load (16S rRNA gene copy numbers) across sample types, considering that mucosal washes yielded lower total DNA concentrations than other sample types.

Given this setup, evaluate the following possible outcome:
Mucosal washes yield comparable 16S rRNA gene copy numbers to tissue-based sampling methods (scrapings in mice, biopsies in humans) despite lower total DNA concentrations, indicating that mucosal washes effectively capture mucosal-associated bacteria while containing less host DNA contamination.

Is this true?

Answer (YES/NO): NO